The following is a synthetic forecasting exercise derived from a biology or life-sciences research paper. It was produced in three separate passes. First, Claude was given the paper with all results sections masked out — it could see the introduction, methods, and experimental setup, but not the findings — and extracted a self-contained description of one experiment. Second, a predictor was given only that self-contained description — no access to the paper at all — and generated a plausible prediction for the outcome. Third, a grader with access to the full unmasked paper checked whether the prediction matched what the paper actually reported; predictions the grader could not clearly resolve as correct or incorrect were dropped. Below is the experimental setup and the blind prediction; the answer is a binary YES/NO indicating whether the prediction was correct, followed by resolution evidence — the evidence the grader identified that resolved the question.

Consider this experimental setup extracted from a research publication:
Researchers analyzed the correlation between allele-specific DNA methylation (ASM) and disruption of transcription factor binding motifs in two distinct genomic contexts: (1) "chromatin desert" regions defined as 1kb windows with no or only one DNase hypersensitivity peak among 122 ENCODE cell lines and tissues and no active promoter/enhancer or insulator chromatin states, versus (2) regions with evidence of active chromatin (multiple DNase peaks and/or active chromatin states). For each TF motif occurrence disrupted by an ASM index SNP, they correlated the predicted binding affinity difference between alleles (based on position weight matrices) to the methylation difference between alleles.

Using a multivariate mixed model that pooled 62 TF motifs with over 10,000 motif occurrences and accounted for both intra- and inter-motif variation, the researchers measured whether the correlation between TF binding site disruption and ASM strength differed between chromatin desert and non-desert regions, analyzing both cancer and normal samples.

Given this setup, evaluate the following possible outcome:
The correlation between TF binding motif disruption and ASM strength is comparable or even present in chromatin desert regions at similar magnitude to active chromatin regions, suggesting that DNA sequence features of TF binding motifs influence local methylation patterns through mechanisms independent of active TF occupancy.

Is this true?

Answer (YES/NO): YES